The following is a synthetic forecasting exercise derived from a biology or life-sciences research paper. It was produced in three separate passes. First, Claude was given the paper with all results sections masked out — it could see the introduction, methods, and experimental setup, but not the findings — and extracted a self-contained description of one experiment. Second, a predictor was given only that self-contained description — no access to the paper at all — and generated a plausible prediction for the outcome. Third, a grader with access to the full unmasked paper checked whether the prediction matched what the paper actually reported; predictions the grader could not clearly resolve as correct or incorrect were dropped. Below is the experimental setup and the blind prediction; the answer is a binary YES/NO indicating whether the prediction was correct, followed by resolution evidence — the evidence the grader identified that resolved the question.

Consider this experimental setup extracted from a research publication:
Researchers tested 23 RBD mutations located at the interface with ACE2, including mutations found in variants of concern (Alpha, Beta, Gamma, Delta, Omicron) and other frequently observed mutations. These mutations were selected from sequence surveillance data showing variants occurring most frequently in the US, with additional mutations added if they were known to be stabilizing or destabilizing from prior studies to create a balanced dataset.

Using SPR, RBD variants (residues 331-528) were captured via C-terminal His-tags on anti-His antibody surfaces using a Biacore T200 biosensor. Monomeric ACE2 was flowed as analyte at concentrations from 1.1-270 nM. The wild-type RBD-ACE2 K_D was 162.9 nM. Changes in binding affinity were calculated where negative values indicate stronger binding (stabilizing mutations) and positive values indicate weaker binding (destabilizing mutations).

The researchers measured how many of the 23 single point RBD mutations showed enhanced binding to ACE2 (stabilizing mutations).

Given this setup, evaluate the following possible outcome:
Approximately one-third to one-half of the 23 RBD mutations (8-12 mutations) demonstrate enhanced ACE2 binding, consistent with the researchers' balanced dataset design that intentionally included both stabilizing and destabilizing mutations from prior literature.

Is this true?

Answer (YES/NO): NO